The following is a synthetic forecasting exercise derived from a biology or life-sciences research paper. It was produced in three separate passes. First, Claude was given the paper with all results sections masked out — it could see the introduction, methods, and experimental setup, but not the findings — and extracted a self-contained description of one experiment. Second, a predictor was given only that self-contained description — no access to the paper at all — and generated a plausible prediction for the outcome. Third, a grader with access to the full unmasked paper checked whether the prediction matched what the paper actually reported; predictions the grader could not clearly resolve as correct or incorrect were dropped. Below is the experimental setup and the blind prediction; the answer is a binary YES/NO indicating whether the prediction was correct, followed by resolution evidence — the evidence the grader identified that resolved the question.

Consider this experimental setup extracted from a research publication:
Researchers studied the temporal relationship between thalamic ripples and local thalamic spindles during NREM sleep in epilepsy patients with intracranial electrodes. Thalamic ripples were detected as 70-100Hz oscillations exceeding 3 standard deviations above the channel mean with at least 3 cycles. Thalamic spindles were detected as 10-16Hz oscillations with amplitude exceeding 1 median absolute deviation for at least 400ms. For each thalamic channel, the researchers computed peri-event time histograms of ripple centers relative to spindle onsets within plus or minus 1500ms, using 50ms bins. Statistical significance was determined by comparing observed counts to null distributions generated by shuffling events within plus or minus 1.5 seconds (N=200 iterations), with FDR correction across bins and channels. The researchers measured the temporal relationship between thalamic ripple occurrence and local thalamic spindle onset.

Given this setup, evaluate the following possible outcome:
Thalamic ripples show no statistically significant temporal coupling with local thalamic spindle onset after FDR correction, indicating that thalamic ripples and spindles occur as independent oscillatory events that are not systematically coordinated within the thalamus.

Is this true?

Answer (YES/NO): NO